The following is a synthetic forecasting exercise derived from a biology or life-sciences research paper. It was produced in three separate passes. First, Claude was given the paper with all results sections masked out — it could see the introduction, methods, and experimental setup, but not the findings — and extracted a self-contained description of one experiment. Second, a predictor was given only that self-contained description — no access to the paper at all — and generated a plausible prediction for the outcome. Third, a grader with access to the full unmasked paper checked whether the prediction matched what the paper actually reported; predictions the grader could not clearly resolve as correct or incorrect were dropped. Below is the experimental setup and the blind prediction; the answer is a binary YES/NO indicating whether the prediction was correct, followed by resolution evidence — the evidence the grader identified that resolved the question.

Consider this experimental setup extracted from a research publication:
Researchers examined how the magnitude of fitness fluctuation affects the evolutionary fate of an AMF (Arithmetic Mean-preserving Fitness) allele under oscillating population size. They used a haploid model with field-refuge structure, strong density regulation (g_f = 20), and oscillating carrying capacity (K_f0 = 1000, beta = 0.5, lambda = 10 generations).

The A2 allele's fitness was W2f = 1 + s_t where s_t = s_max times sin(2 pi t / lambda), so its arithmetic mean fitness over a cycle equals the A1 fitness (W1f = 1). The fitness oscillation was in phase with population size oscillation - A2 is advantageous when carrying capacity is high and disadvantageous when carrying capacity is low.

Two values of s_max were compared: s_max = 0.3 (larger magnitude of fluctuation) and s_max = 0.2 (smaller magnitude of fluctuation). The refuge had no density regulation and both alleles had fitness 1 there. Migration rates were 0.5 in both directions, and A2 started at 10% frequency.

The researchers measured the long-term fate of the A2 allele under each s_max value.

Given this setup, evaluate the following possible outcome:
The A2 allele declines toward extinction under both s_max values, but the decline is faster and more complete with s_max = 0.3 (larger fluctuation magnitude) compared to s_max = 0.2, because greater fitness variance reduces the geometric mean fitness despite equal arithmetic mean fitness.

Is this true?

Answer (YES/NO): NO